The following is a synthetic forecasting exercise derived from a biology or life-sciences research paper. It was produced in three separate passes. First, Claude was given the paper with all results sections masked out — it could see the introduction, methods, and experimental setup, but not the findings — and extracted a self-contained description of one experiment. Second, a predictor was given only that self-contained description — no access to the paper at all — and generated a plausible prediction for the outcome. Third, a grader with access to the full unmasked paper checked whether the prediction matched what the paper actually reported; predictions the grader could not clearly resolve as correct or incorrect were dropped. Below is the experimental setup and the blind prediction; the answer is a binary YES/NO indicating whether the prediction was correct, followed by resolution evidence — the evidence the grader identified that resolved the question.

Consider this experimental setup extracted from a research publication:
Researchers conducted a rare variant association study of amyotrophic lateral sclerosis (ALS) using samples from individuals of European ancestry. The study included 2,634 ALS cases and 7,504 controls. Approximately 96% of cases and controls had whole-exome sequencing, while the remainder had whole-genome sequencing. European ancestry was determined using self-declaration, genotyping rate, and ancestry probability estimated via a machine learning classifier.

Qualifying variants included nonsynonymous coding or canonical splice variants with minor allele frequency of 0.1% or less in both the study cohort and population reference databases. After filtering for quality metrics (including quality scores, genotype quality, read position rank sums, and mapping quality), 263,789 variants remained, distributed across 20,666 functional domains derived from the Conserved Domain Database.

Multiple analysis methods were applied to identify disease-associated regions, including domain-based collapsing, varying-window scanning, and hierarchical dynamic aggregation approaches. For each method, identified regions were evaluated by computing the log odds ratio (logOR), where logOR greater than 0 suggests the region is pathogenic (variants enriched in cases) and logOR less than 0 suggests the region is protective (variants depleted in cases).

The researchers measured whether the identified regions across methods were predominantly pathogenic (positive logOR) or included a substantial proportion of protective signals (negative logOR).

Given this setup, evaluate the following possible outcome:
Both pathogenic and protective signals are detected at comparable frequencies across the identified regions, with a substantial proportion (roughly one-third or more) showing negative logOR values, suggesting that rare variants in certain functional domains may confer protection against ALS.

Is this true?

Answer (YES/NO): NO